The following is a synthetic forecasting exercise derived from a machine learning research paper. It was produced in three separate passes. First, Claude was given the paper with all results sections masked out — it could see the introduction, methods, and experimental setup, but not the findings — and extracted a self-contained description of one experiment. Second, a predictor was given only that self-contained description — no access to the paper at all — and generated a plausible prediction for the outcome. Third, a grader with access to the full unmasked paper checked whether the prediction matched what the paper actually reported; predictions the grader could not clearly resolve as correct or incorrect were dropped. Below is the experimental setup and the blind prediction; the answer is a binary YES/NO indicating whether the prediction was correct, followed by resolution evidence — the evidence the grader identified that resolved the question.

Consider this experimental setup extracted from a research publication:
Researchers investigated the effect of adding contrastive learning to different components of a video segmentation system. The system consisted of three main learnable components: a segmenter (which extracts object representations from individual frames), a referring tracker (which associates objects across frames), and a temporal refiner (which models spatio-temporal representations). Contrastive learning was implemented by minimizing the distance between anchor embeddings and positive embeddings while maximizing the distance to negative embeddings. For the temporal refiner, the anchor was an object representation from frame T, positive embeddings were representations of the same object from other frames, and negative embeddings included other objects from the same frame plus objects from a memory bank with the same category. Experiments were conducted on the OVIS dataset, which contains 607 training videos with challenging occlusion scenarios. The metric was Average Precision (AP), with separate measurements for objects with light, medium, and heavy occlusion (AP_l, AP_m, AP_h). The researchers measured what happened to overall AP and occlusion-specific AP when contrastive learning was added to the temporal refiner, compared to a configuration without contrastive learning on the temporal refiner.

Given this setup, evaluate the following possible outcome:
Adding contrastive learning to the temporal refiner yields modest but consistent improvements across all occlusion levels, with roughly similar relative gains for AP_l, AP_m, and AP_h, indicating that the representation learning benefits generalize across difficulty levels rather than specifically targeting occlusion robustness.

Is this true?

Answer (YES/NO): NO